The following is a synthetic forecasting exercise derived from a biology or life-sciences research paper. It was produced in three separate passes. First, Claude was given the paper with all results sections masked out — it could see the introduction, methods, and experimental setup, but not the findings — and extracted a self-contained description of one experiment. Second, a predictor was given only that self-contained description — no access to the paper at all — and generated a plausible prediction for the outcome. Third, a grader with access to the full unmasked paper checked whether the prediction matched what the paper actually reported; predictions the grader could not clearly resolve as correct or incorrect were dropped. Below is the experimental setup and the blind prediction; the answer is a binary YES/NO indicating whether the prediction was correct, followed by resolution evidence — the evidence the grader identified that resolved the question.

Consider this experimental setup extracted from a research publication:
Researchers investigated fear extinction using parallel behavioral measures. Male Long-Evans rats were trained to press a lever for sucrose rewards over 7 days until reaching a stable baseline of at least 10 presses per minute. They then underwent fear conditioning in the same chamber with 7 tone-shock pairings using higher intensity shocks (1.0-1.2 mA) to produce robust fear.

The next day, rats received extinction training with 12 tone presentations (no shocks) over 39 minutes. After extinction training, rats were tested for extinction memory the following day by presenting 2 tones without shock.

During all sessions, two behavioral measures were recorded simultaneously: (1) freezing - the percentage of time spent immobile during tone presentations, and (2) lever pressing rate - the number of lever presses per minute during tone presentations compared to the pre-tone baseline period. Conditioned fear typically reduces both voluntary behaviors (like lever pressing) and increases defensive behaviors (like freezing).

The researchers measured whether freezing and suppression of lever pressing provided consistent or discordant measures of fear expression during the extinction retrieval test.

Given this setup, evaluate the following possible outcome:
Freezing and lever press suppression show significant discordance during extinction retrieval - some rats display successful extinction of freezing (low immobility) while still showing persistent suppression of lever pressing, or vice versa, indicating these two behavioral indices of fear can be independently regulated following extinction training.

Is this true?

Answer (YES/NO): NO